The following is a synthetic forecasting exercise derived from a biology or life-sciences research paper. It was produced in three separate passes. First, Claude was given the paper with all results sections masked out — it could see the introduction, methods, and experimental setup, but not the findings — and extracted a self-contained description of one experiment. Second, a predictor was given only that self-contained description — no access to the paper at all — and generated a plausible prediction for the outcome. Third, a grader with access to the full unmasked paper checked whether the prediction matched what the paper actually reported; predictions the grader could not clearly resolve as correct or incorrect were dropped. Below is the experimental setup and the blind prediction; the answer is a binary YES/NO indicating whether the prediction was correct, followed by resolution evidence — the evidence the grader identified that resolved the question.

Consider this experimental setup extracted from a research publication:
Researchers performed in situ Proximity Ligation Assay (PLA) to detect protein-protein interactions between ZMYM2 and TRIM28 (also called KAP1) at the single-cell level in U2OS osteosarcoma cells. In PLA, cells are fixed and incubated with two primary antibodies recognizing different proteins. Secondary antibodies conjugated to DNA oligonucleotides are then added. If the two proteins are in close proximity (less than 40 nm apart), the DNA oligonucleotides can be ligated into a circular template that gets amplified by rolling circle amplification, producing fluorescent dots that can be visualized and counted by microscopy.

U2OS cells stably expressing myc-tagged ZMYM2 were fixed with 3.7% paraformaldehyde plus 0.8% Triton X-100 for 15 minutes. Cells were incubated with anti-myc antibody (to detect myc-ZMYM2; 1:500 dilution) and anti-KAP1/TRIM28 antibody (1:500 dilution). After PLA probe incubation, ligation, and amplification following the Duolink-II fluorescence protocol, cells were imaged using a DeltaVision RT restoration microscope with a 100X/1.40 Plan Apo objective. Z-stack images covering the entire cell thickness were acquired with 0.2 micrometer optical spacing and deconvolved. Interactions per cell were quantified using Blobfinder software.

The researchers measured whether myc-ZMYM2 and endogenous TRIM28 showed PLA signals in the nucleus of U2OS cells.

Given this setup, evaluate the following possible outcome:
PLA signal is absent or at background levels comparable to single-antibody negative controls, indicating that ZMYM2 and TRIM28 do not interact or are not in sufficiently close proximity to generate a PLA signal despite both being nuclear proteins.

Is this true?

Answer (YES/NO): NO